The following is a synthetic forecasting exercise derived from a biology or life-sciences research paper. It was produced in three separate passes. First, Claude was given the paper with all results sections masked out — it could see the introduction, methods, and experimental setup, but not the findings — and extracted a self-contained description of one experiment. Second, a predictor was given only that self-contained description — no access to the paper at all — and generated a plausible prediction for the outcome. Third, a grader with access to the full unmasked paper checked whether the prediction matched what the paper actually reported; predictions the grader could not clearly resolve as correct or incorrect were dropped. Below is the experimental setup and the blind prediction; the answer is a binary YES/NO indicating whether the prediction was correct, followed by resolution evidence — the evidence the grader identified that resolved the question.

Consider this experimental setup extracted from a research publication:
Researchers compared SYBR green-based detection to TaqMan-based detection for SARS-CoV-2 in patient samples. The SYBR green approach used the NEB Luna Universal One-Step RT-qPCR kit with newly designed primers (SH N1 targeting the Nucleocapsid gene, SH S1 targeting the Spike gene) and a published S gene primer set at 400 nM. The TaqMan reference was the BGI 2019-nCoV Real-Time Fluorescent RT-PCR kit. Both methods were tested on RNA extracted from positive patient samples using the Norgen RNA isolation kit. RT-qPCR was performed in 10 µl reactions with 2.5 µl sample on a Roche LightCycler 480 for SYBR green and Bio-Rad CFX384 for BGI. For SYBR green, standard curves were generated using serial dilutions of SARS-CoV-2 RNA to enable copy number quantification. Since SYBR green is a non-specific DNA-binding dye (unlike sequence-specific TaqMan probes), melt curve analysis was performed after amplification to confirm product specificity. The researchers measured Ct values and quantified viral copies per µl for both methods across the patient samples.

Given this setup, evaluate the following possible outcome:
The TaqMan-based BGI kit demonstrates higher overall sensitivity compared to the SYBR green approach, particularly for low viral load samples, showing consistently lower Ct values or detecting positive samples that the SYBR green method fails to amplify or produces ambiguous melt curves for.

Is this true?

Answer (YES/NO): NO